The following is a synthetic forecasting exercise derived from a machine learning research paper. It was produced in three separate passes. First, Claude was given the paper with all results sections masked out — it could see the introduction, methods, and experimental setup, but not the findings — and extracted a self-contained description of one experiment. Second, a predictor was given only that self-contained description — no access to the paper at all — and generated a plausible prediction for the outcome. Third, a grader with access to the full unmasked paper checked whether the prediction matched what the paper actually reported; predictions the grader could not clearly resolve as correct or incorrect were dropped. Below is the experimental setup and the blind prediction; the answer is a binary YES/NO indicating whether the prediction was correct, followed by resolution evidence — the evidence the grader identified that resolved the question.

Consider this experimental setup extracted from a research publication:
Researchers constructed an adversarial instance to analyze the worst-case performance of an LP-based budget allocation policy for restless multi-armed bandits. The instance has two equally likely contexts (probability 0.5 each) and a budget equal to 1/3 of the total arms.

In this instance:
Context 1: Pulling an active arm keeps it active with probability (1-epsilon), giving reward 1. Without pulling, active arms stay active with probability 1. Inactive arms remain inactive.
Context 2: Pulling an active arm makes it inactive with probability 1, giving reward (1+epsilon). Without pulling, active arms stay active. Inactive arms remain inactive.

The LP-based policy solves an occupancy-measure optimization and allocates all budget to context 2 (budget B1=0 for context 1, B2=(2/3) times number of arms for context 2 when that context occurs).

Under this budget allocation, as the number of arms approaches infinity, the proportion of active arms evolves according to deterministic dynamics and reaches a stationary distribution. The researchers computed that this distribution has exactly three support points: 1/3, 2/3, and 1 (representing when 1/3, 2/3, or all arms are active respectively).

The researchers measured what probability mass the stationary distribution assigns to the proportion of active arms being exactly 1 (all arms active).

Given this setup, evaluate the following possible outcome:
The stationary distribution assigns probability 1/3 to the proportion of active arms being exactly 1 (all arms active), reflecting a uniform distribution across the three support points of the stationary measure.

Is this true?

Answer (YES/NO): NO